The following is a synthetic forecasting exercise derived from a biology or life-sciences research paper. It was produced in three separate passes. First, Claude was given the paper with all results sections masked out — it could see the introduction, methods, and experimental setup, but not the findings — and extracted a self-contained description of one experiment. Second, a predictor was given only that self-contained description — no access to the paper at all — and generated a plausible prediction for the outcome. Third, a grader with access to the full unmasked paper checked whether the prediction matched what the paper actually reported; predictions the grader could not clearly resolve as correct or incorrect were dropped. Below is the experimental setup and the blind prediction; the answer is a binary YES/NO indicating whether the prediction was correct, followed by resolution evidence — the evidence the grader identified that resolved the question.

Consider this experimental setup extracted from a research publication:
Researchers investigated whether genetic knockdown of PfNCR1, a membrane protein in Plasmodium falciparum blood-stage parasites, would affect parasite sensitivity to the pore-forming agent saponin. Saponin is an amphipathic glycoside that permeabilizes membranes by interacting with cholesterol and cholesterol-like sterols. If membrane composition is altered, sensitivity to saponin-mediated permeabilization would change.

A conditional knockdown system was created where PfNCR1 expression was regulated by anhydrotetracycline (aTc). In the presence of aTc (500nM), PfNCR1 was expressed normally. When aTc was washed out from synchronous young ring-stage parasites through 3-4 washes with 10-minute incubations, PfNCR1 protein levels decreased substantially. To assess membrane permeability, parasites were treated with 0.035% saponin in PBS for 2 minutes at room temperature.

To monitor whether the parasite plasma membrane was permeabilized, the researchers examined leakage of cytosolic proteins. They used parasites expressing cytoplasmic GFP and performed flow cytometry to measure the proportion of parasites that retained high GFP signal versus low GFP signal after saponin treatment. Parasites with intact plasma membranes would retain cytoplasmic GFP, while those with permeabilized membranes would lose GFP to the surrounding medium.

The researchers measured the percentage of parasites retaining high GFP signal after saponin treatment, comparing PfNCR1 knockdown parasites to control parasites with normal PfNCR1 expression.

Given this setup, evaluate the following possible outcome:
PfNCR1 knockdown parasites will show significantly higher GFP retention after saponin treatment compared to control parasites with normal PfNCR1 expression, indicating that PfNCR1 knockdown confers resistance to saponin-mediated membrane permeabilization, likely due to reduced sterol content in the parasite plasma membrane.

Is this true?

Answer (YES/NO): NO